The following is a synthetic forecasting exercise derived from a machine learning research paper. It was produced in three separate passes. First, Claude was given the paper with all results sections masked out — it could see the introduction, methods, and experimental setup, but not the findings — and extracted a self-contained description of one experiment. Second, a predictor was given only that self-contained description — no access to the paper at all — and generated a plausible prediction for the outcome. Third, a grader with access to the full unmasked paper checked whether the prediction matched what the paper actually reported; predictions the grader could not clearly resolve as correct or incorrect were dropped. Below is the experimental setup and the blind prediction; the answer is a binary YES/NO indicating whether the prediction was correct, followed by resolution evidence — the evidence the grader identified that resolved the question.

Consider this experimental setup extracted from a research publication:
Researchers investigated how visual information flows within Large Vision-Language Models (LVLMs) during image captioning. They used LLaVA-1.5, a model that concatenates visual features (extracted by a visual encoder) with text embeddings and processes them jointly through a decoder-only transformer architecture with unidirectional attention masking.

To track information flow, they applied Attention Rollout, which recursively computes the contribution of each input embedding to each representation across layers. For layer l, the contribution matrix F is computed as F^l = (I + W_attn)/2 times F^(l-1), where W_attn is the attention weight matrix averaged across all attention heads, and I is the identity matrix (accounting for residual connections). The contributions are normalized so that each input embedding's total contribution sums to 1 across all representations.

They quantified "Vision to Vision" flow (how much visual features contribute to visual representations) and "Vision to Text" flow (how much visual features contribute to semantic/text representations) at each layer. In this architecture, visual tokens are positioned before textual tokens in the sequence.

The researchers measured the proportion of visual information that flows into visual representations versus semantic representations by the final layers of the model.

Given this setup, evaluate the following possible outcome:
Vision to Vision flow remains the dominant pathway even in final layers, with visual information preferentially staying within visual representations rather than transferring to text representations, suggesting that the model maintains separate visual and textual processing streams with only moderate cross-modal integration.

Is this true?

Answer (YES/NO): NO